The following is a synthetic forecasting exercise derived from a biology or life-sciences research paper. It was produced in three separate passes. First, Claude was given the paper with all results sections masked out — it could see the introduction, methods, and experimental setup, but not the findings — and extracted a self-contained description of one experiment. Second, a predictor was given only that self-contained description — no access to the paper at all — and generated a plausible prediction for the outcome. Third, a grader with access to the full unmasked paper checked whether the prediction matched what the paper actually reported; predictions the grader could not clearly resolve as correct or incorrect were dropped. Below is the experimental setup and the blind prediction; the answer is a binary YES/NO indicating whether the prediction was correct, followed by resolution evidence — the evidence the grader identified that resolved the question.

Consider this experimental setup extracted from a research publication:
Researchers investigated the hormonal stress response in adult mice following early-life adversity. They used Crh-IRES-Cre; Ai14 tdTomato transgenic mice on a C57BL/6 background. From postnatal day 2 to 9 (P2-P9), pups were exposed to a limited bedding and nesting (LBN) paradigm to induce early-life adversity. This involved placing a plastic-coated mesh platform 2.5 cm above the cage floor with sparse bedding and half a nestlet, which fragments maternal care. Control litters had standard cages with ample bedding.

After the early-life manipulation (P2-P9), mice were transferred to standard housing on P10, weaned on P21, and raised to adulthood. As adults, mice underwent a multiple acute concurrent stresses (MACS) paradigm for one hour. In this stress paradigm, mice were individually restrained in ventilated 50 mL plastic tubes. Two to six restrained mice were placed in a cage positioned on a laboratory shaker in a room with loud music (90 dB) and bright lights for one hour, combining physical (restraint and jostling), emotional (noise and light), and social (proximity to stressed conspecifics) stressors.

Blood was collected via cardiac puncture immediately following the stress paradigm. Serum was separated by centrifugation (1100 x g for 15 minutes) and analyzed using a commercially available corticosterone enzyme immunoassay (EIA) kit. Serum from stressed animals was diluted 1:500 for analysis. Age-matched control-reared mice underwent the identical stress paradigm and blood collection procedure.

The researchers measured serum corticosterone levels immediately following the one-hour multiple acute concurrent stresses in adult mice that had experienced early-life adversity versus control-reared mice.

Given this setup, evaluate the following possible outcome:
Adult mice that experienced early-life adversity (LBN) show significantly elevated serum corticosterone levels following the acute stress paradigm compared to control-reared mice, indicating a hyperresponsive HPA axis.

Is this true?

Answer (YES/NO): NO